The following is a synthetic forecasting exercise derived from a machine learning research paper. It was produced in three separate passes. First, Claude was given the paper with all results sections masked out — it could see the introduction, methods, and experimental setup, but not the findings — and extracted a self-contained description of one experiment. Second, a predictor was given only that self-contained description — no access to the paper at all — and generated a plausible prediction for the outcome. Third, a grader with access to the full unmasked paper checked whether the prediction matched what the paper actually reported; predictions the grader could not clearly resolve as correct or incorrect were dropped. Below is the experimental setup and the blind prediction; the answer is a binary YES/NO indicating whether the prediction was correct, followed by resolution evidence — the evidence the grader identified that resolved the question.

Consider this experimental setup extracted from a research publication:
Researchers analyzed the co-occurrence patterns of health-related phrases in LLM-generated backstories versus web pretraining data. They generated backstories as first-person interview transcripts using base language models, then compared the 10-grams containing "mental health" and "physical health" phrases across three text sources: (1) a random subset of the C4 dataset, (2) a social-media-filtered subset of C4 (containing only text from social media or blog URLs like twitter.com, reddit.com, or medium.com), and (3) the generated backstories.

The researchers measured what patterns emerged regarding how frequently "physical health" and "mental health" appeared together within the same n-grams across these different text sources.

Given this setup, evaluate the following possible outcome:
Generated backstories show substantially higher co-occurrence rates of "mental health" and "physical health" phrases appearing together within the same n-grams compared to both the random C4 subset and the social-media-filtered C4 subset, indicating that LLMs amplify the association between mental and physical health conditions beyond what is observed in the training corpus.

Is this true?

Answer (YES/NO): NO